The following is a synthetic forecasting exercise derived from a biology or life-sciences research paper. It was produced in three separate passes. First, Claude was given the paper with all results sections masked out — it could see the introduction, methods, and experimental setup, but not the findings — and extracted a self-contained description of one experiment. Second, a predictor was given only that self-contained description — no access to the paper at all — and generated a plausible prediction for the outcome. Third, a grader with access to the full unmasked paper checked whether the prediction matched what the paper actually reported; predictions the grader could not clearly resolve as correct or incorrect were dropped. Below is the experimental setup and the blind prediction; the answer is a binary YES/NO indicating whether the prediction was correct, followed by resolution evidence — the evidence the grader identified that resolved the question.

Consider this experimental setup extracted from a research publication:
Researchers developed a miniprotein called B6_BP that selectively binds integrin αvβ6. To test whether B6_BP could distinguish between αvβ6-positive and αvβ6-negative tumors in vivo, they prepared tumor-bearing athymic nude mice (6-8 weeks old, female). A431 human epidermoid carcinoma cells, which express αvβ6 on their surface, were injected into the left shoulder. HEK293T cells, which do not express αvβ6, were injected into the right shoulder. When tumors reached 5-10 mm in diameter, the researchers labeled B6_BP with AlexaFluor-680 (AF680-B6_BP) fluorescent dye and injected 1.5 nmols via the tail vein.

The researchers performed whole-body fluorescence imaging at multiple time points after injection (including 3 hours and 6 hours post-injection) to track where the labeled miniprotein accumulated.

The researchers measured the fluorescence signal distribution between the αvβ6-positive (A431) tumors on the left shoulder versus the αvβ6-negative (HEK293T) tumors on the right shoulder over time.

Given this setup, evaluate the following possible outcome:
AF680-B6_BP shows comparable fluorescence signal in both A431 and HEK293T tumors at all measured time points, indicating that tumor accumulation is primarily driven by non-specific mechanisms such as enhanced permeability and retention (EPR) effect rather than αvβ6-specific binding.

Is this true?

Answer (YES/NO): NO